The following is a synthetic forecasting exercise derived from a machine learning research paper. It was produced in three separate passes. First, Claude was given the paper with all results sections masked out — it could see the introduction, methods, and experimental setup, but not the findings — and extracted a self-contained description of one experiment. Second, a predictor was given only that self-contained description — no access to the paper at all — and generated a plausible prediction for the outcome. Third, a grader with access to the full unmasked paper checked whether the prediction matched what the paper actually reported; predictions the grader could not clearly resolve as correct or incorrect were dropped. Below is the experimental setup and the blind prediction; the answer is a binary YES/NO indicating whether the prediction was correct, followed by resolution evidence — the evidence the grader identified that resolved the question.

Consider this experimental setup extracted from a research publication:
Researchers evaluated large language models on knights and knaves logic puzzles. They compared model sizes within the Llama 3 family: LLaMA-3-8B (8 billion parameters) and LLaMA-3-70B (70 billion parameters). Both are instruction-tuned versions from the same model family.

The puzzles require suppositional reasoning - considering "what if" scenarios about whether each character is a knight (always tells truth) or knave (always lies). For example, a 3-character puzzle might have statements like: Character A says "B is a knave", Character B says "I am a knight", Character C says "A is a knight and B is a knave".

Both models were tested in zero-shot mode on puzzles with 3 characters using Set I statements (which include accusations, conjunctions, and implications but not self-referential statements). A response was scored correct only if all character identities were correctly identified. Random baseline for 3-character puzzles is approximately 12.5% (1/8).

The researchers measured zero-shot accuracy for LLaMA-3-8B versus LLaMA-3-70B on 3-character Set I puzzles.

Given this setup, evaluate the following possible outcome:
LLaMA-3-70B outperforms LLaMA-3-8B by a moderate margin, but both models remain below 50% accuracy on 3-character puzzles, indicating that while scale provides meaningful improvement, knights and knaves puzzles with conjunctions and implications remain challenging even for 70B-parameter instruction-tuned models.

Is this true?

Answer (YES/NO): YES